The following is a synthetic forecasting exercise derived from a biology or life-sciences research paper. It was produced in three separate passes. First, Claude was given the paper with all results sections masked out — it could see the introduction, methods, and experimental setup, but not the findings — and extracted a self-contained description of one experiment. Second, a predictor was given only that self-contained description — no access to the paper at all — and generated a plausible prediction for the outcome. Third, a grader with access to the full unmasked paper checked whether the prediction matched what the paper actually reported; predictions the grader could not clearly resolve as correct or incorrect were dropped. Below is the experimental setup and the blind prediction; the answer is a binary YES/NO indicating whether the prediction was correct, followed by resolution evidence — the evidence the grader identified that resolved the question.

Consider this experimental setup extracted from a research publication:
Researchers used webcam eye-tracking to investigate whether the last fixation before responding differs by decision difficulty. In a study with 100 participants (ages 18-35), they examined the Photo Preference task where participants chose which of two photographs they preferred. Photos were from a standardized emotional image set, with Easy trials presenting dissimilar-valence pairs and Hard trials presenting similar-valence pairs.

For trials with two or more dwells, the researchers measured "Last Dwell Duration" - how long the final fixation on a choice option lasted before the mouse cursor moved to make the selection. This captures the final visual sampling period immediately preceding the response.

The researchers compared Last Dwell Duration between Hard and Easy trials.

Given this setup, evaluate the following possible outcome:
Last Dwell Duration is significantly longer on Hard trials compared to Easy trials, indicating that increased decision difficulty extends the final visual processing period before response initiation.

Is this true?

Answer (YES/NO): YES